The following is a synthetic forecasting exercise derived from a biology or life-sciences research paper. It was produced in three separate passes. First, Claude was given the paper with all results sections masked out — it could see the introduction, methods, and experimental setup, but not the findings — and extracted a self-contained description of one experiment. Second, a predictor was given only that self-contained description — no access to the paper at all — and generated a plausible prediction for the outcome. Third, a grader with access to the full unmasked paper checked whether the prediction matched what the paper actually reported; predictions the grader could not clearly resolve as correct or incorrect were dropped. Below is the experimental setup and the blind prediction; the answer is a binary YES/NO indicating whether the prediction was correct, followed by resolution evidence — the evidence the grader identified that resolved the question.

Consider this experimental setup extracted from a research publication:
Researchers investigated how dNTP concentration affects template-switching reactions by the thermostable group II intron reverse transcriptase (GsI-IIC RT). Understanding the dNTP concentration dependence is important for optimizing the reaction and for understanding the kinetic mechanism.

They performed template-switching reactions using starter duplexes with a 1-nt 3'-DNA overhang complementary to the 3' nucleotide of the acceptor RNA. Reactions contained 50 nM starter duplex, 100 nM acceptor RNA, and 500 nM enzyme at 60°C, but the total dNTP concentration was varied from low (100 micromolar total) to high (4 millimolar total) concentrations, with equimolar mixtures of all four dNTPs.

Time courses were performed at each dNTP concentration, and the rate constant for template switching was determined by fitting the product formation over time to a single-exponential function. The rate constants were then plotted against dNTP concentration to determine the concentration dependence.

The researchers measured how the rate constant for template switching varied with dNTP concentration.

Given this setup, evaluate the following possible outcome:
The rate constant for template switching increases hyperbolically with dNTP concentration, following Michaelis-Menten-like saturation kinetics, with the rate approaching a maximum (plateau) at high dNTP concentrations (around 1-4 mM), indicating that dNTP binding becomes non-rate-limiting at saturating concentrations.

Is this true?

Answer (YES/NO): NO